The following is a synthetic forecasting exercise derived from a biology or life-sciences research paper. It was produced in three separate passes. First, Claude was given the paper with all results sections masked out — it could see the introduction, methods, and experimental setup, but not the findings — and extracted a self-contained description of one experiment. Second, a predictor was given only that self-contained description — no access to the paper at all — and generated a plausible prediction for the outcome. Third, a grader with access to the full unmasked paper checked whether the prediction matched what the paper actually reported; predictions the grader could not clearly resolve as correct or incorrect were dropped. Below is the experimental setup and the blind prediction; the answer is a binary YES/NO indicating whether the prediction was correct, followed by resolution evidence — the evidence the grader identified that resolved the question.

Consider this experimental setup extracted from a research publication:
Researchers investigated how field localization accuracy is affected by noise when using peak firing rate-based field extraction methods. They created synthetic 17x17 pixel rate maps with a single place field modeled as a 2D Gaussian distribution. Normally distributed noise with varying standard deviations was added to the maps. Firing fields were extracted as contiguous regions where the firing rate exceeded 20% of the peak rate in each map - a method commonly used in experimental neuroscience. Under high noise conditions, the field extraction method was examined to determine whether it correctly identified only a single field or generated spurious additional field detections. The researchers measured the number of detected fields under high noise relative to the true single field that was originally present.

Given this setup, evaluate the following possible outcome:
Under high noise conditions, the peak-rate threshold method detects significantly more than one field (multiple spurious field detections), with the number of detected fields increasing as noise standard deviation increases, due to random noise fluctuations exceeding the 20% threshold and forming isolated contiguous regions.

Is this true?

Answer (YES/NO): YES